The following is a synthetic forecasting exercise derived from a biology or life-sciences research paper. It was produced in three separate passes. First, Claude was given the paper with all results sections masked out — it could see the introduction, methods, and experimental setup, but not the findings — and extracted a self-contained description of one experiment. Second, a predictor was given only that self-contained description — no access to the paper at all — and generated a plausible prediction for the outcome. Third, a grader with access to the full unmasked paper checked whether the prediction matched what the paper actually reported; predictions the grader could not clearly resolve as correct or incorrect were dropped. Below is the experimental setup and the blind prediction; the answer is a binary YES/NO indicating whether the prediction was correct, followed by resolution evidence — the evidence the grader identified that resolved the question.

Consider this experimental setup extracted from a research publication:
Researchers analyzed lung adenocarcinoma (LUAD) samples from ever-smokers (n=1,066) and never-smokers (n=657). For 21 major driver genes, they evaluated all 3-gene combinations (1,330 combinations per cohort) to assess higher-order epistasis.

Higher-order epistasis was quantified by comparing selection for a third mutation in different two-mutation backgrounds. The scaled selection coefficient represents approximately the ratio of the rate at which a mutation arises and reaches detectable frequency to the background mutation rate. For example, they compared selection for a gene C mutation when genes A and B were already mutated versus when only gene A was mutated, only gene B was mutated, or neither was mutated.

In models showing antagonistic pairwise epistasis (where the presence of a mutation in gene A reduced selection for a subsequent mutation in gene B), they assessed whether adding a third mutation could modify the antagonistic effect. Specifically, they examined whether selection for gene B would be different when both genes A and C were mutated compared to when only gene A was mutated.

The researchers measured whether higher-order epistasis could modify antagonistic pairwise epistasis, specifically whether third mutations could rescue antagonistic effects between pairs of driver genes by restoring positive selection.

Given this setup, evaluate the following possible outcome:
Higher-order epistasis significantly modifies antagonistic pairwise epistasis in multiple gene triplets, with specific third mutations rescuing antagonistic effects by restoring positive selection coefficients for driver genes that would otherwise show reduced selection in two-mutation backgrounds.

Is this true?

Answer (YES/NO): NO